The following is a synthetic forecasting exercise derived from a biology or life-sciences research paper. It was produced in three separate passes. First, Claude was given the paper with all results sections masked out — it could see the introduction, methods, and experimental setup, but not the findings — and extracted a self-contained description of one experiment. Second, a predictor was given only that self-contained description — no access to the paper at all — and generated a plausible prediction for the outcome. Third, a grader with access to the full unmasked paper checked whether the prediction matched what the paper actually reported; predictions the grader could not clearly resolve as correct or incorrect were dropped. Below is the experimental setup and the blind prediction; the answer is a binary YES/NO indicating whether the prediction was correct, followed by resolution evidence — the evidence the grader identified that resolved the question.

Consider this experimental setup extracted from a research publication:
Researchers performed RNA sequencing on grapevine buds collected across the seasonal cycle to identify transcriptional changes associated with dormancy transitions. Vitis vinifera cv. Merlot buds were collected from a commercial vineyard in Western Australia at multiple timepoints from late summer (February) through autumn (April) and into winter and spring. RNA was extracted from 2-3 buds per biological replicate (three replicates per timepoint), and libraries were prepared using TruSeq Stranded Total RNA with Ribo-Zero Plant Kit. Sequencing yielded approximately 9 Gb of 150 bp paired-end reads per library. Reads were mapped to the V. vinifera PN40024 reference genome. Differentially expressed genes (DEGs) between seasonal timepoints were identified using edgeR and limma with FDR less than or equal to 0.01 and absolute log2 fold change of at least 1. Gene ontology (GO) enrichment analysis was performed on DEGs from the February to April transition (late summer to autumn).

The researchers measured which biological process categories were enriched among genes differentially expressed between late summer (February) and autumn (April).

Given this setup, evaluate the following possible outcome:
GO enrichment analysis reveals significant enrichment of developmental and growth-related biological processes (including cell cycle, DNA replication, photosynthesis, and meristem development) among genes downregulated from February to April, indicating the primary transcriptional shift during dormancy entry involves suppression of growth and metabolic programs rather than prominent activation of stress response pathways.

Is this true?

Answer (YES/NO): NO